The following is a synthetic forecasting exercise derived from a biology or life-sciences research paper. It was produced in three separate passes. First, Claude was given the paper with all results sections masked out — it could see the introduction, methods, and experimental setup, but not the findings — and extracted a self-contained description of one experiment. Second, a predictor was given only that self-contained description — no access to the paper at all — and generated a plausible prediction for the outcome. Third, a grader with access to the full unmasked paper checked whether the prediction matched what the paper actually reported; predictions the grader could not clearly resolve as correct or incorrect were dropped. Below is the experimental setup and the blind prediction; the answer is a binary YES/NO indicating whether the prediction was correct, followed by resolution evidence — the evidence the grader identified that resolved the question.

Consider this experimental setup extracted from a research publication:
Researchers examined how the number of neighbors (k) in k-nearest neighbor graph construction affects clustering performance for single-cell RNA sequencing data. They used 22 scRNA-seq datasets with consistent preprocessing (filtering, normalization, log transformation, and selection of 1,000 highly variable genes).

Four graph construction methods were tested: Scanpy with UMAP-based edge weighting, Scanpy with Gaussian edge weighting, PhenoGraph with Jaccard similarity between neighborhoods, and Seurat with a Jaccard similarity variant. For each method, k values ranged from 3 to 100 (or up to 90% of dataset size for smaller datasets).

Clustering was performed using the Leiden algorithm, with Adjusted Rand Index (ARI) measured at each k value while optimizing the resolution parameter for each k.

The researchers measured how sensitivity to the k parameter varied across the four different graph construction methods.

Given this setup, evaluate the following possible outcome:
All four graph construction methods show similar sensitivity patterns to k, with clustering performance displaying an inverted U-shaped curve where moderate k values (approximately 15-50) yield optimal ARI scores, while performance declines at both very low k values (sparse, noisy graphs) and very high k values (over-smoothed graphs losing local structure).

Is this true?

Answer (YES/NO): NO